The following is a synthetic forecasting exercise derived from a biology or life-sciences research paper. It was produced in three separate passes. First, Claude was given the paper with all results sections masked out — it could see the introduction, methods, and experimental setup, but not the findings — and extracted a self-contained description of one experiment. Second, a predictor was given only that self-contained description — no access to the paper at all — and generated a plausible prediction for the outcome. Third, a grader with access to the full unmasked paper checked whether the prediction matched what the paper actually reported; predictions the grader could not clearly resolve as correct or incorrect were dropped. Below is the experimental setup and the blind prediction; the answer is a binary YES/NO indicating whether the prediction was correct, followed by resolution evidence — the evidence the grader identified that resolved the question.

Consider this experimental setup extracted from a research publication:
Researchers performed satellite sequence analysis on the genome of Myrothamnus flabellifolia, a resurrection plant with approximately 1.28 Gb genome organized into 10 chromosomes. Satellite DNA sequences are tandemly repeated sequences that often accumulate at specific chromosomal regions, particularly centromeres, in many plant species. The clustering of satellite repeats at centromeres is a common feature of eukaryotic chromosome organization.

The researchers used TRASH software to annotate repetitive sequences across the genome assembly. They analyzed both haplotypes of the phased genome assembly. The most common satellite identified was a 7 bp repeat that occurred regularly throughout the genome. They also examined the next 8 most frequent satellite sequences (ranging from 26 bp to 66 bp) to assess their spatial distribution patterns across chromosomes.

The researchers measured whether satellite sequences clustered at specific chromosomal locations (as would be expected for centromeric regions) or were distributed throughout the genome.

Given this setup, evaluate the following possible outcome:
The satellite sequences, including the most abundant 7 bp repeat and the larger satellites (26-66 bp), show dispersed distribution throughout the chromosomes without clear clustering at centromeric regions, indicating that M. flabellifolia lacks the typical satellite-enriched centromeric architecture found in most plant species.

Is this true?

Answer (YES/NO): YES